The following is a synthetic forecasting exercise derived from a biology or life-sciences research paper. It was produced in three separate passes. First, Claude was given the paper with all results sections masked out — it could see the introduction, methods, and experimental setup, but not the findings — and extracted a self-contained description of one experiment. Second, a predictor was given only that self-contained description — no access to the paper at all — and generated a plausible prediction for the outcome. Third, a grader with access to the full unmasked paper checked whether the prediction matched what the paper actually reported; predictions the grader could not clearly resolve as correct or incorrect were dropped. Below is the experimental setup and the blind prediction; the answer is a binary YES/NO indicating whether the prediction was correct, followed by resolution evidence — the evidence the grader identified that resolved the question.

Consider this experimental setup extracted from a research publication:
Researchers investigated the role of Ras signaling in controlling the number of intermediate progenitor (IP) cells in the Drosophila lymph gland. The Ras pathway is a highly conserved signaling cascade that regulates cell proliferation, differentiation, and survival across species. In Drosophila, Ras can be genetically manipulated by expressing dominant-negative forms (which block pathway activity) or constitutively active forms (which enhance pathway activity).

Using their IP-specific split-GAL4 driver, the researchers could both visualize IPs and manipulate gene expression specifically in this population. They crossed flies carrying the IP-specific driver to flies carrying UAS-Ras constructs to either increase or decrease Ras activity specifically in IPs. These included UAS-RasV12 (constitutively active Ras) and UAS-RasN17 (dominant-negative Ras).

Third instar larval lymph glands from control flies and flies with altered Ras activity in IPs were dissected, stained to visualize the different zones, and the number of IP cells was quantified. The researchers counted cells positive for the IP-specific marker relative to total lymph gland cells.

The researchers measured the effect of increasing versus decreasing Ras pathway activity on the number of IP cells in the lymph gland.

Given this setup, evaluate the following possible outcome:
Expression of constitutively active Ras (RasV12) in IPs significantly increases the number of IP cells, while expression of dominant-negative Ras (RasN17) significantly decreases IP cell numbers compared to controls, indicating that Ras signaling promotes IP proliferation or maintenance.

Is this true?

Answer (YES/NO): NO